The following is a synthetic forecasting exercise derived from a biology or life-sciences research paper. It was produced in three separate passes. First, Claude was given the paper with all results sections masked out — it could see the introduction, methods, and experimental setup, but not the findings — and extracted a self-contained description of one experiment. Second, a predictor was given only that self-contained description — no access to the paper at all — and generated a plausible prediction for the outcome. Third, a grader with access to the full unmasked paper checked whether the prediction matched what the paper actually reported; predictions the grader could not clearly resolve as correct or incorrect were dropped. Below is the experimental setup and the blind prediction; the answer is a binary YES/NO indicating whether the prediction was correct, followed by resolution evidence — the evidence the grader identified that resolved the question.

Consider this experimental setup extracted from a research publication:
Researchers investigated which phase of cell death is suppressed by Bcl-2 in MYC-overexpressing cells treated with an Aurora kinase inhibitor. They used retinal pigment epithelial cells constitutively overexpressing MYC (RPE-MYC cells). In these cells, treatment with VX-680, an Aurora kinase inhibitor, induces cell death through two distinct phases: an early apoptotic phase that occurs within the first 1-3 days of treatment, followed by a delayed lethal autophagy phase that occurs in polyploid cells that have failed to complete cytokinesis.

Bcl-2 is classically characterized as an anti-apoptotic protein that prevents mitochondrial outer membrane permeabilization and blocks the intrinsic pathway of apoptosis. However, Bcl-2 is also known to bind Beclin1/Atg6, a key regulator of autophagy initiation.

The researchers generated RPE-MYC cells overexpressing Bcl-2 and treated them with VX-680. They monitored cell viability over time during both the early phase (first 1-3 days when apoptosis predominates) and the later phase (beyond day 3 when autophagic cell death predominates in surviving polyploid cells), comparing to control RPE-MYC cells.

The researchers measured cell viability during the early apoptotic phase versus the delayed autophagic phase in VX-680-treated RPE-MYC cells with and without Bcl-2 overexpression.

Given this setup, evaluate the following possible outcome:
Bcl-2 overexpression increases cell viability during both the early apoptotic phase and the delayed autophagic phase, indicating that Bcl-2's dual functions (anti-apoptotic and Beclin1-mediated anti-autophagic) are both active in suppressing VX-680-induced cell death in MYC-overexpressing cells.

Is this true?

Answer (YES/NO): NO